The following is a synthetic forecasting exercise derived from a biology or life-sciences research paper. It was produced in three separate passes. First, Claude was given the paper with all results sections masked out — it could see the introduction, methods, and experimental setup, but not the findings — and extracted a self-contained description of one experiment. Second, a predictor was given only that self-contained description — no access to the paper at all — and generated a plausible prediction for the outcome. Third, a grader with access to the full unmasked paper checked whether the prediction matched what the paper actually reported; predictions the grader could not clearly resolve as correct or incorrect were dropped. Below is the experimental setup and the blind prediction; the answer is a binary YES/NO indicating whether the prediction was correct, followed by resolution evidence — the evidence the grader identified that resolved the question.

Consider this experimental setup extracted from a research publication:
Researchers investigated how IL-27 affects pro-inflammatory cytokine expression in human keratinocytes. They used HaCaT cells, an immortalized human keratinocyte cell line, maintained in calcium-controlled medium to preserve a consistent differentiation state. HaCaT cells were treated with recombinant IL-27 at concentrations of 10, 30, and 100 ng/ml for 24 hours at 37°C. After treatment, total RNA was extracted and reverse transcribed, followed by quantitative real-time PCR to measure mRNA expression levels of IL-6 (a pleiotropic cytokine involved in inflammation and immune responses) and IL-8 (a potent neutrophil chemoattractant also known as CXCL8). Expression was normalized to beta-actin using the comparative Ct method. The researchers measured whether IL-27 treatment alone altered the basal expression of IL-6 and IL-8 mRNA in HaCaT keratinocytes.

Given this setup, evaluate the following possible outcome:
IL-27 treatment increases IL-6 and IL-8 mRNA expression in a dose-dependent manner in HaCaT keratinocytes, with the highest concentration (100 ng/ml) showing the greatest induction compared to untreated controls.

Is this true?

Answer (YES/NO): NO